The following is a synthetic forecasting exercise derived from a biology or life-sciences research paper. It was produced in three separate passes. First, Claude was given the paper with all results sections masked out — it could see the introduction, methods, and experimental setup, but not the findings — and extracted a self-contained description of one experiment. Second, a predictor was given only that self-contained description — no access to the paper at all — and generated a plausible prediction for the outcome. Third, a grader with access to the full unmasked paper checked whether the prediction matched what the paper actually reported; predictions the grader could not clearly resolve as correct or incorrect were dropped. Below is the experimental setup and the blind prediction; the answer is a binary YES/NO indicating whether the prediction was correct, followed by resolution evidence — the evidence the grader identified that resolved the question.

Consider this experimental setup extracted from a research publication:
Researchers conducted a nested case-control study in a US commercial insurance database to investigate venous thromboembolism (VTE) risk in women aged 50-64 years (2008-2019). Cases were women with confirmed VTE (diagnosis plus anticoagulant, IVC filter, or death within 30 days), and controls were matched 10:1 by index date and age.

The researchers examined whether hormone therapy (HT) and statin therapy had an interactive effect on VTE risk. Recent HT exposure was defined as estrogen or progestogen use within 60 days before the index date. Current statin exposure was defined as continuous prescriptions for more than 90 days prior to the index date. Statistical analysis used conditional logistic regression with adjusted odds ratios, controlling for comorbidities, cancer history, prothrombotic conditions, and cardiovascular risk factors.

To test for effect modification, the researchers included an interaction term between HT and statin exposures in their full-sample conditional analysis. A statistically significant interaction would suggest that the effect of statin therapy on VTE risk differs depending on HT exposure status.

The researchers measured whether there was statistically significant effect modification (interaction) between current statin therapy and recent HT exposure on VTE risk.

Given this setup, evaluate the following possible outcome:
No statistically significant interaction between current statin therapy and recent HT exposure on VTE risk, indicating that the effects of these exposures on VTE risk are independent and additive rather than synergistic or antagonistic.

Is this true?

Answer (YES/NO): YES